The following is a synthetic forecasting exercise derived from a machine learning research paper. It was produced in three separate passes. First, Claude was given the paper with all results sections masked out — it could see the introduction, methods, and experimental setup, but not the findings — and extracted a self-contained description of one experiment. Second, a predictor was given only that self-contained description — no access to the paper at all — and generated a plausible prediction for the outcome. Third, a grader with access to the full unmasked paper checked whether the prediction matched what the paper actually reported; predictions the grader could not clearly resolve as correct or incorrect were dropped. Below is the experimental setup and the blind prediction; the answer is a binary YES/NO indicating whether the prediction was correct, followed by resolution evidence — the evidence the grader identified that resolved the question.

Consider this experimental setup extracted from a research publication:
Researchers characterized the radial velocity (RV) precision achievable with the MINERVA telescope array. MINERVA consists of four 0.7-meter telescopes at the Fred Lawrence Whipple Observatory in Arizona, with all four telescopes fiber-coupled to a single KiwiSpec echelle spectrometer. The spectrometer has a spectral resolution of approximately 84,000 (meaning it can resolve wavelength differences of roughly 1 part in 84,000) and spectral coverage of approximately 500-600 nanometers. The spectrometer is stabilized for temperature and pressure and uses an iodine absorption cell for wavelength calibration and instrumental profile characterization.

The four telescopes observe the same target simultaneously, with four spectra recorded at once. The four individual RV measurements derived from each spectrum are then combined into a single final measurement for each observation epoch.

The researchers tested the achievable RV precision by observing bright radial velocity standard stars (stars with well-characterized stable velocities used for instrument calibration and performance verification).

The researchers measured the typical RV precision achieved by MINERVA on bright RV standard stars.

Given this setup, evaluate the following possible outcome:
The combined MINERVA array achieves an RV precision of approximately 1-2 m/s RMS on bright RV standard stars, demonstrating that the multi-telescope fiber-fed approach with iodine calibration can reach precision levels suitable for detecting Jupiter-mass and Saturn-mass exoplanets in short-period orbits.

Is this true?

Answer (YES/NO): YES